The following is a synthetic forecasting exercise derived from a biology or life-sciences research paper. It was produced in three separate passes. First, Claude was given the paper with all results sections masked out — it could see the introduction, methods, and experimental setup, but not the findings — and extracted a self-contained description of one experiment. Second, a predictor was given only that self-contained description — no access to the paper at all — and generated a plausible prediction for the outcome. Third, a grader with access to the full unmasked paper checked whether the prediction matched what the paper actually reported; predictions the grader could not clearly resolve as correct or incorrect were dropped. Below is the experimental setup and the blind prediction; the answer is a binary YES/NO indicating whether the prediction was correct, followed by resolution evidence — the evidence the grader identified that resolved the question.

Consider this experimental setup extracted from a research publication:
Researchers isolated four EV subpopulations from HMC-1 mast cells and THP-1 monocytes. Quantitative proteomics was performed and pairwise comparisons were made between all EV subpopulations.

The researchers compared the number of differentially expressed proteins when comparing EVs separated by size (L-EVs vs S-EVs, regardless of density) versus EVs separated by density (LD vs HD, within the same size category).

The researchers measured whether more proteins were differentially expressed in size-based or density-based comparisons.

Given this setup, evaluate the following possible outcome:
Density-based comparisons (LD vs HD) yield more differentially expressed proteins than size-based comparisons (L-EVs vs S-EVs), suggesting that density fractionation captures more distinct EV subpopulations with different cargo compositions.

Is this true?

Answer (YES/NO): NO